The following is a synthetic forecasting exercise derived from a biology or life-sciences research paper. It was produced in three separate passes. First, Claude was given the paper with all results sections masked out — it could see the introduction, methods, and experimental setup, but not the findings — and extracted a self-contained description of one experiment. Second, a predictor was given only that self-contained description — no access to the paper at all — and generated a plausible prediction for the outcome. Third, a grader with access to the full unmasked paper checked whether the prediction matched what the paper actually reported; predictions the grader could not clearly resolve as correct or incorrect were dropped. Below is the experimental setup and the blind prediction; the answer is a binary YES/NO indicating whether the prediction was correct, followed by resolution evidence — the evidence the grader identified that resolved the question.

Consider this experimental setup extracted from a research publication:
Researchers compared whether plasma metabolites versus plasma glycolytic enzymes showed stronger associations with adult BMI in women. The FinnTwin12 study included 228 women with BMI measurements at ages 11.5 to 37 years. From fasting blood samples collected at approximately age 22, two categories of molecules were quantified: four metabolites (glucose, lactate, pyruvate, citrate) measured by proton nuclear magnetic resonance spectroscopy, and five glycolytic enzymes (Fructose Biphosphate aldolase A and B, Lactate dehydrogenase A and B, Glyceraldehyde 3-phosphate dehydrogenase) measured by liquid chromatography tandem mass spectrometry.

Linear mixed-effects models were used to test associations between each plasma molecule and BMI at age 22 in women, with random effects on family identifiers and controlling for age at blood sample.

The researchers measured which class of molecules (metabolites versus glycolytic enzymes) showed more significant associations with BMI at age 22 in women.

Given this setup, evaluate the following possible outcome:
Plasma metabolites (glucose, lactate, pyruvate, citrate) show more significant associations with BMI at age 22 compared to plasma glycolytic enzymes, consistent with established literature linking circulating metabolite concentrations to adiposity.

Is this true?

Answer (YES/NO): YES